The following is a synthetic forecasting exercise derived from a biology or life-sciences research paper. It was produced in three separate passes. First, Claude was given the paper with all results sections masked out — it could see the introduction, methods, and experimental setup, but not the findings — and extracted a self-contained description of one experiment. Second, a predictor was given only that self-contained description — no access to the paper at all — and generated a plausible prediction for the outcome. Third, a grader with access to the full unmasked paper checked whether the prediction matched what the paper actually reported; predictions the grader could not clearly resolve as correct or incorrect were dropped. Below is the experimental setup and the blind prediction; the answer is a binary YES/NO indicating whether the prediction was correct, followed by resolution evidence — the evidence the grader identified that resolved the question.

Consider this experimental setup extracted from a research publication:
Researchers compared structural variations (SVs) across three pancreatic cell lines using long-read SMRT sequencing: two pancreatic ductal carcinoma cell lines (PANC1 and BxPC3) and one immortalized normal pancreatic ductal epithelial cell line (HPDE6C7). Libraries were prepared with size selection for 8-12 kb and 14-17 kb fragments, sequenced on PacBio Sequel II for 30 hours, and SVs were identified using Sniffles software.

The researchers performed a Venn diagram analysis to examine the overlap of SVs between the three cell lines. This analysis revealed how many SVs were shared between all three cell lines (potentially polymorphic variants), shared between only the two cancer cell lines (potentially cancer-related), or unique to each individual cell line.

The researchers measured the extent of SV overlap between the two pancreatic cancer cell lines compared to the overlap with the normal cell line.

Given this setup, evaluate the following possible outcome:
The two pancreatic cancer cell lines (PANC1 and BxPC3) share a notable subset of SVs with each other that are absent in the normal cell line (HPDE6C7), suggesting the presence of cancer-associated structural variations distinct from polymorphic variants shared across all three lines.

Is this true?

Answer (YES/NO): YES